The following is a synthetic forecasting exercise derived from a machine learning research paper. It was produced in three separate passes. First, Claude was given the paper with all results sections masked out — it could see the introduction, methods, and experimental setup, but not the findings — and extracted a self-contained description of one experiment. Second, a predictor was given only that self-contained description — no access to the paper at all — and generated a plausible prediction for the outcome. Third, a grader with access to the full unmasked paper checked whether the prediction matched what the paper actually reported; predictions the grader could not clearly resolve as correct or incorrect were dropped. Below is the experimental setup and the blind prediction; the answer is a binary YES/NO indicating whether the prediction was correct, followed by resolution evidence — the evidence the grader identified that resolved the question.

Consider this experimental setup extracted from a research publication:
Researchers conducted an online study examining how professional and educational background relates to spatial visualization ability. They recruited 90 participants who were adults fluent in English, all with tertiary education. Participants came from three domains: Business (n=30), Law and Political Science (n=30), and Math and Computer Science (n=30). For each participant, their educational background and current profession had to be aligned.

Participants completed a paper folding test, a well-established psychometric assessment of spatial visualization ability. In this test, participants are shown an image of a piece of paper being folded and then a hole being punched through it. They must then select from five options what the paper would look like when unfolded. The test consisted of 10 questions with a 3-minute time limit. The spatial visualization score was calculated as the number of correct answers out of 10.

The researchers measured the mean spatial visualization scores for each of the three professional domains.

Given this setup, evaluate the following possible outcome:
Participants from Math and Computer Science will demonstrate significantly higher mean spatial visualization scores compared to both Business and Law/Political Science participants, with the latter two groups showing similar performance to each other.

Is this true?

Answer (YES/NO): YES